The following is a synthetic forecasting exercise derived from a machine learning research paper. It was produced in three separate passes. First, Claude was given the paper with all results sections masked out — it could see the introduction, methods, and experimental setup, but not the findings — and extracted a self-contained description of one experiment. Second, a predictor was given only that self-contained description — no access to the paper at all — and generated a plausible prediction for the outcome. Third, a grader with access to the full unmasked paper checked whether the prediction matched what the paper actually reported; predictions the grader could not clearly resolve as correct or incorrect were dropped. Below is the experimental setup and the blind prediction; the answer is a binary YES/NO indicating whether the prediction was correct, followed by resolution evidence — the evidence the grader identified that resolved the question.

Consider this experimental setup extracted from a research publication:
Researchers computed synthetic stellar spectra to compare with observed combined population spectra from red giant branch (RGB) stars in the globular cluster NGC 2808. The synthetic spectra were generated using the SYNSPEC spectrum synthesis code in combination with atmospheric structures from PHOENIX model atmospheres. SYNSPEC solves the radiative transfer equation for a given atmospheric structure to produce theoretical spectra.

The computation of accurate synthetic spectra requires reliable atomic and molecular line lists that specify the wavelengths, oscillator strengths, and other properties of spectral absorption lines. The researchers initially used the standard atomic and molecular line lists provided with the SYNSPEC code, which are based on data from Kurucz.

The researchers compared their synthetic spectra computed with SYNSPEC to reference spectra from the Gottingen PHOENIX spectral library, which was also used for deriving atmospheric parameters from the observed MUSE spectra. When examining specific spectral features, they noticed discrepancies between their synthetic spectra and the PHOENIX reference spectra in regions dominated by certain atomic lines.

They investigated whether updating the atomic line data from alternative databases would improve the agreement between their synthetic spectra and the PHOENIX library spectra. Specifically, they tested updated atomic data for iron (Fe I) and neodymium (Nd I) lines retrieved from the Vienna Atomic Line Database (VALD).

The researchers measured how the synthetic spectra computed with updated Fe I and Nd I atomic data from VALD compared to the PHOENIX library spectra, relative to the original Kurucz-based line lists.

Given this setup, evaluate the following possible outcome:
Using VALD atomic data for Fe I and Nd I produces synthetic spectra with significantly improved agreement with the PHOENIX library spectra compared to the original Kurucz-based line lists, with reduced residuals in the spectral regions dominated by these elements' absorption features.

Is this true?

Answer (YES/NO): YES